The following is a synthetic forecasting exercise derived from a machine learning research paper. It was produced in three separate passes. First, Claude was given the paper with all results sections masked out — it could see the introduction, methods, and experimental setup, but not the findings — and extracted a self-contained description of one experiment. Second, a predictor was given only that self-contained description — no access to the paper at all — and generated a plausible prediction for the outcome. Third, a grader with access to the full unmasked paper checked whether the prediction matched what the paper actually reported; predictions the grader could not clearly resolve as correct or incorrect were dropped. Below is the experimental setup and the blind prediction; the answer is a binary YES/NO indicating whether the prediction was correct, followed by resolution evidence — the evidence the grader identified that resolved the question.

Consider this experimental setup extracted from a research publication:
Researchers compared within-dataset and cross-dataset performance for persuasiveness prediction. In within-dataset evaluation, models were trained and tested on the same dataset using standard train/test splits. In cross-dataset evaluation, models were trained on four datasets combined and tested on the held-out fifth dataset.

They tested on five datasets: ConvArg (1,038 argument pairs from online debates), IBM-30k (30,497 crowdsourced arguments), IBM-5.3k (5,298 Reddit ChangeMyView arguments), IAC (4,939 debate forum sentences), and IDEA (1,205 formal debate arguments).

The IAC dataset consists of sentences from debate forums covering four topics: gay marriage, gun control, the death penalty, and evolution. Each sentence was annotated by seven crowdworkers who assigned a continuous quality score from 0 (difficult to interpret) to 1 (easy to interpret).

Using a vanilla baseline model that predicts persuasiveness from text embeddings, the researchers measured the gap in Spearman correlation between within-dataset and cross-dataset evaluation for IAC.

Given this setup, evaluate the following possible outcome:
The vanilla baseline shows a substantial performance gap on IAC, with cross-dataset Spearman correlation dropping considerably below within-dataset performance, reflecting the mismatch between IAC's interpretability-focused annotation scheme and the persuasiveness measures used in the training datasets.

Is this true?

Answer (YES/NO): YES